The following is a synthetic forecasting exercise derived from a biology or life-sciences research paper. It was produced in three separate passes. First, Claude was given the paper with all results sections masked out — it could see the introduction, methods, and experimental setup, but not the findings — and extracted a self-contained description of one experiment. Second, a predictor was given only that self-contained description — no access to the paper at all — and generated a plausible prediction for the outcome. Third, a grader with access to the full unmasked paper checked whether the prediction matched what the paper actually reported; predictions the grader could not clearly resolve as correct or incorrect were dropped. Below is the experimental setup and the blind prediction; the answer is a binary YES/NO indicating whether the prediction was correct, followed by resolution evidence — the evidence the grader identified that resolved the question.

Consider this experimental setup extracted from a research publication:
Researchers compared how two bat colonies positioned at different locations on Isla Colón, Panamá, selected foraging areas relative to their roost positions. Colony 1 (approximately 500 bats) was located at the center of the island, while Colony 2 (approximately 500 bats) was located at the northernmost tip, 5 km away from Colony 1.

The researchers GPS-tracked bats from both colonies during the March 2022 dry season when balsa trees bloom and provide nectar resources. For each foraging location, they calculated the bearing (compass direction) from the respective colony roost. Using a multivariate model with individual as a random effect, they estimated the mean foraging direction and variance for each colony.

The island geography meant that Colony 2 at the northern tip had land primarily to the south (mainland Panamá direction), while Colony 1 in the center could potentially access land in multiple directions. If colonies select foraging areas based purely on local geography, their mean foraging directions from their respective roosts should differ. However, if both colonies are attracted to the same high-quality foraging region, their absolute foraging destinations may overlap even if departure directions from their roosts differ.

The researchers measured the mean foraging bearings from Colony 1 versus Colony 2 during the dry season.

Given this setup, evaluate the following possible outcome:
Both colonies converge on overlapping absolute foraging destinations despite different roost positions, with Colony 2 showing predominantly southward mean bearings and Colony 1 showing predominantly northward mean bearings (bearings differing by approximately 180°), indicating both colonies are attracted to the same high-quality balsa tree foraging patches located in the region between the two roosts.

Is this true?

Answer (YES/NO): NO